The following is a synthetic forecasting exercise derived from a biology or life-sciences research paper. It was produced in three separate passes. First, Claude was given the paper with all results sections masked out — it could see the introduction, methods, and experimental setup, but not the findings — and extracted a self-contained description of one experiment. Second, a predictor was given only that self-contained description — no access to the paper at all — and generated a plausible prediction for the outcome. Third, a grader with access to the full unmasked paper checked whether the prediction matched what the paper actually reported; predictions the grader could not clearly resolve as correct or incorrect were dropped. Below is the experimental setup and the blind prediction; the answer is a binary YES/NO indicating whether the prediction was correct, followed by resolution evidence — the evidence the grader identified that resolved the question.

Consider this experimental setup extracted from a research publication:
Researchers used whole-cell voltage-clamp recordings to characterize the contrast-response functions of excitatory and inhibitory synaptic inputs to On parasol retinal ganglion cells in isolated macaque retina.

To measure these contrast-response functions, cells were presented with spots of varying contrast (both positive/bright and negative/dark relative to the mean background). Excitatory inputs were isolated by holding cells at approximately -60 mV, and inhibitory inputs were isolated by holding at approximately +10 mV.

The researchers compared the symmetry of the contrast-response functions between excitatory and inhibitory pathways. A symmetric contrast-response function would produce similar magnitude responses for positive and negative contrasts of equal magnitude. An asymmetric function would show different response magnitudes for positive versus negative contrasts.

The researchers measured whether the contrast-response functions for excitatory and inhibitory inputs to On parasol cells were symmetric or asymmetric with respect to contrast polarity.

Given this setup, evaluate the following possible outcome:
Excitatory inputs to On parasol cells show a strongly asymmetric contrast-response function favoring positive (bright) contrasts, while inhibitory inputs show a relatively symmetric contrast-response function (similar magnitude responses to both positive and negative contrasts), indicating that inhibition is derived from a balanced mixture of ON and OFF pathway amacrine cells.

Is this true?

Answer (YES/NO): NO